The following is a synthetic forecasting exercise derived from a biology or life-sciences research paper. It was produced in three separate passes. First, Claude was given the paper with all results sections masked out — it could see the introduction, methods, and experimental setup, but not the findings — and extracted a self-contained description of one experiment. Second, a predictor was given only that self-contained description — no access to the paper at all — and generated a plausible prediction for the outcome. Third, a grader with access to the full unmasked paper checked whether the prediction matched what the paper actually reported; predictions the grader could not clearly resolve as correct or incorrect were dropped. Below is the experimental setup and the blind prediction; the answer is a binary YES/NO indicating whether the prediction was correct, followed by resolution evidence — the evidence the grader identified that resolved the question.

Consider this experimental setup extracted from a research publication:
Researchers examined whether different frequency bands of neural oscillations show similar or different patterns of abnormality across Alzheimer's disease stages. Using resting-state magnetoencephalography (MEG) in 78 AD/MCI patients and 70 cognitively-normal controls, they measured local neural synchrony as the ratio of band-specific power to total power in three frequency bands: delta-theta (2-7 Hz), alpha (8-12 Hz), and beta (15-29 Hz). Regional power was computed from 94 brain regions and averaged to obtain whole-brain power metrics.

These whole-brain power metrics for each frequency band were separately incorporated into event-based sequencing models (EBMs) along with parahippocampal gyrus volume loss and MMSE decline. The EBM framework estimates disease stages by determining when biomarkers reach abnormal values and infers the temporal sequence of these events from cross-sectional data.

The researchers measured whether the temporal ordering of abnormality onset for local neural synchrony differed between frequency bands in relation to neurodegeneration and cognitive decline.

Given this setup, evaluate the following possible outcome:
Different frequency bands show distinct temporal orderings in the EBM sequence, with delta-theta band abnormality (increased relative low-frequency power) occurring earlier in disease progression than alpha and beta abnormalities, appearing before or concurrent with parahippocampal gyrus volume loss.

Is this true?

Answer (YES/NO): NO